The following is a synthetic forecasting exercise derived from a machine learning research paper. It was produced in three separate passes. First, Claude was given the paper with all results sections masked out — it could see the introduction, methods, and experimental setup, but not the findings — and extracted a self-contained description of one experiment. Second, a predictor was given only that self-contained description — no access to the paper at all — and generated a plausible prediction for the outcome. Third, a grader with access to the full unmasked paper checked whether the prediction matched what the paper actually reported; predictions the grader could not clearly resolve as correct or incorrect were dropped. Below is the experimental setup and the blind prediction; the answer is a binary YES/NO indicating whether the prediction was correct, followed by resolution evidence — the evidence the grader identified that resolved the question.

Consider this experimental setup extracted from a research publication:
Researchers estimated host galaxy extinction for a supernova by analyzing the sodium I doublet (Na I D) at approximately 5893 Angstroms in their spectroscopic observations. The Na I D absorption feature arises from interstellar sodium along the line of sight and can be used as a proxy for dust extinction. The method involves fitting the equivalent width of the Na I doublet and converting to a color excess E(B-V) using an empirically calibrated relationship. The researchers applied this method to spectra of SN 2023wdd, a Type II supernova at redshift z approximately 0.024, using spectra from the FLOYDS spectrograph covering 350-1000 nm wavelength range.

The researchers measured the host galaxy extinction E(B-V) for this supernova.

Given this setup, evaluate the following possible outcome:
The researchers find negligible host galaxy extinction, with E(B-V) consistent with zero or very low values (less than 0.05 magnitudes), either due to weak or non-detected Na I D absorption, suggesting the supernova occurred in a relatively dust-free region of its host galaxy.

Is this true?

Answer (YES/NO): NO